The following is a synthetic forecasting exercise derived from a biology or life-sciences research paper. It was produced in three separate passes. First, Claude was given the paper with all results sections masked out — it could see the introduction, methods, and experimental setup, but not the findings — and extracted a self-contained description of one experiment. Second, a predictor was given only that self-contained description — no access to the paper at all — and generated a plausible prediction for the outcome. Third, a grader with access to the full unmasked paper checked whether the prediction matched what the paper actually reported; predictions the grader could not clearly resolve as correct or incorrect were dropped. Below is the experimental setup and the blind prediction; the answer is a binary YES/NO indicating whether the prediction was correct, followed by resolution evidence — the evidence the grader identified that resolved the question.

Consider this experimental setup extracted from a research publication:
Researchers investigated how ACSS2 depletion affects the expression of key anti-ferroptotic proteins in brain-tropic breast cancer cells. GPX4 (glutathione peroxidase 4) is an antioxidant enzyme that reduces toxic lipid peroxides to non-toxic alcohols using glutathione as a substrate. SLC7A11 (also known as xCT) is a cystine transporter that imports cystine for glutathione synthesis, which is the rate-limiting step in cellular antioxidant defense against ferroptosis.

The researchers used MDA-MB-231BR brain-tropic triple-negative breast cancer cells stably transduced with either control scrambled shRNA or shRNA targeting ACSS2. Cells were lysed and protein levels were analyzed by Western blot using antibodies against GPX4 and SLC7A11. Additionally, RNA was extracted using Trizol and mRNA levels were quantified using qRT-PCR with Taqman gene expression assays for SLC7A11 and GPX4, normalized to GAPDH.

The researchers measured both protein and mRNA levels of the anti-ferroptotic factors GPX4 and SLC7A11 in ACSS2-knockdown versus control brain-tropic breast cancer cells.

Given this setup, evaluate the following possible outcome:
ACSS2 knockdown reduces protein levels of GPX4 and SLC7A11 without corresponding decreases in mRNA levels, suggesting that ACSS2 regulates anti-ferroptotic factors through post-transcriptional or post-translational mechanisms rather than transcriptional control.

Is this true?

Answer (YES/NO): NO